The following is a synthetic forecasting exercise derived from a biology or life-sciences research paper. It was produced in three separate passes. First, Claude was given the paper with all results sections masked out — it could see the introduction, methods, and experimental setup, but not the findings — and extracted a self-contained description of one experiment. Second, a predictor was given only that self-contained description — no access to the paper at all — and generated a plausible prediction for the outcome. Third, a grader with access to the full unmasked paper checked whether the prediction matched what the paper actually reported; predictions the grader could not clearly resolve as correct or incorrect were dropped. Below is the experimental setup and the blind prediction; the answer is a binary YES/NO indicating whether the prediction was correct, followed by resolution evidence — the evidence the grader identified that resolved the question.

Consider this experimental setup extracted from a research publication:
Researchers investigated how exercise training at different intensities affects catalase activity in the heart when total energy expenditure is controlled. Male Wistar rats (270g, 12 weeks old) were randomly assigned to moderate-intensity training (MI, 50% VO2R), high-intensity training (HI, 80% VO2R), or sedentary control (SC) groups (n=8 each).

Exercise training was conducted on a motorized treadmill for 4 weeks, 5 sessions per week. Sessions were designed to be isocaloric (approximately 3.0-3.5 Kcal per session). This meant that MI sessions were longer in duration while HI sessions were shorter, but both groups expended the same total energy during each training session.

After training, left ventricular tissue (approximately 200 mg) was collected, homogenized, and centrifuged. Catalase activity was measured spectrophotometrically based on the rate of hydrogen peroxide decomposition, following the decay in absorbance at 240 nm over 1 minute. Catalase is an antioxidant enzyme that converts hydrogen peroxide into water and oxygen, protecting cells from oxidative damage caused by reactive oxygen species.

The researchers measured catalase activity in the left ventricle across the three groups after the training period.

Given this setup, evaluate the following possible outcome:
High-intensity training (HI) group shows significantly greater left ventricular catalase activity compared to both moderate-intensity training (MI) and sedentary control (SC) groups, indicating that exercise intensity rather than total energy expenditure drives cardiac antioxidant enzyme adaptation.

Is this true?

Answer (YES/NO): NO